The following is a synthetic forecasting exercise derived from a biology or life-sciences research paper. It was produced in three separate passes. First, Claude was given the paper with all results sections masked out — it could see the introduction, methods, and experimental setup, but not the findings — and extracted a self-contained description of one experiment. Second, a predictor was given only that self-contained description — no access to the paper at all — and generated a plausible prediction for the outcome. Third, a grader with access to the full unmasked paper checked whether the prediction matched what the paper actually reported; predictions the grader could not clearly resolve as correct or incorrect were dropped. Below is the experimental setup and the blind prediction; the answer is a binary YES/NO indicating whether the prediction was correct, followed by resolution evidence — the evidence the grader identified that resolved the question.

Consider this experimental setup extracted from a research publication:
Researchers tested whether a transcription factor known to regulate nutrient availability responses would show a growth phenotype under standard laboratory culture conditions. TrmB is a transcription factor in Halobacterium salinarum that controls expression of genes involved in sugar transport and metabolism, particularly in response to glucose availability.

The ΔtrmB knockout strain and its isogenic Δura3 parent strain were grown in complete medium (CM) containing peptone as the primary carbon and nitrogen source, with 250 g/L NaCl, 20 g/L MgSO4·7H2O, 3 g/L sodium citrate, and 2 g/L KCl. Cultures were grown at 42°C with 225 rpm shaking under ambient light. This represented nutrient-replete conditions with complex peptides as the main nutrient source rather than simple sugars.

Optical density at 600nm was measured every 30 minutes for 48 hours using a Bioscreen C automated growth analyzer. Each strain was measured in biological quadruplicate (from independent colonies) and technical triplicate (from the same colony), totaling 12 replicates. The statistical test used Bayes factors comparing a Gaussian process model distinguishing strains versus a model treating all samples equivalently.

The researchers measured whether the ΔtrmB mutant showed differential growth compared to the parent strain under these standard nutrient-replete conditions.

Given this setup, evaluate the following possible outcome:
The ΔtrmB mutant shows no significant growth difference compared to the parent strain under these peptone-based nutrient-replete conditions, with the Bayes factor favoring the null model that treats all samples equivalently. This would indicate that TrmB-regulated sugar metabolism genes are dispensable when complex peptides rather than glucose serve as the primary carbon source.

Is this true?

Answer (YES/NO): NO